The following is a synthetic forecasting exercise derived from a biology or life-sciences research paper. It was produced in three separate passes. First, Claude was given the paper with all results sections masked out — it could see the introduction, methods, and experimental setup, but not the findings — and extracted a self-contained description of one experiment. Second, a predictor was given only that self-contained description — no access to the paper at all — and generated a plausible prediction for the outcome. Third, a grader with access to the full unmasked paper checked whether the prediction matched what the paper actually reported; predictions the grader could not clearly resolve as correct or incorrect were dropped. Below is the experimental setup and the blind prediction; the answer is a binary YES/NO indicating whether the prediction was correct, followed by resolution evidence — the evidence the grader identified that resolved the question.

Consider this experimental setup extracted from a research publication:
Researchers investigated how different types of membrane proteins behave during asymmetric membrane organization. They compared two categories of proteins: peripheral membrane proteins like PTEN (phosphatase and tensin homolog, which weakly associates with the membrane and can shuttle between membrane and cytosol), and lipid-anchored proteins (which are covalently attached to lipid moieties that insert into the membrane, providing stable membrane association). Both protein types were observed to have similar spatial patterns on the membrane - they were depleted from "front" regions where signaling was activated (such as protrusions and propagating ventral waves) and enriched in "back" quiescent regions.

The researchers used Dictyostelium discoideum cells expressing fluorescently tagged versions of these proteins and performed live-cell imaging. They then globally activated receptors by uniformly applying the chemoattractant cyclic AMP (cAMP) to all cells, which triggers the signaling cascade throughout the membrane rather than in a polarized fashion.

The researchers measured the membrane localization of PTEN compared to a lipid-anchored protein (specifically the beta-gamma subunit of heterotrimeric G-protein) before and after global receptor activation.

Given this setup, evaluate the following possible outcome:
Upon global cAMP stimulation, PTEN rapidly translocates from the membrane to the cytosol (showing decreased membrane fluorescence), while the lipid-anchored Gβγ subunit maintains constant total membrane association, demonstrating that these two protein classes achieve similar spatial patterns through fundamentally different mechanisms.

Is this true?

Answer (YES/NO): YES